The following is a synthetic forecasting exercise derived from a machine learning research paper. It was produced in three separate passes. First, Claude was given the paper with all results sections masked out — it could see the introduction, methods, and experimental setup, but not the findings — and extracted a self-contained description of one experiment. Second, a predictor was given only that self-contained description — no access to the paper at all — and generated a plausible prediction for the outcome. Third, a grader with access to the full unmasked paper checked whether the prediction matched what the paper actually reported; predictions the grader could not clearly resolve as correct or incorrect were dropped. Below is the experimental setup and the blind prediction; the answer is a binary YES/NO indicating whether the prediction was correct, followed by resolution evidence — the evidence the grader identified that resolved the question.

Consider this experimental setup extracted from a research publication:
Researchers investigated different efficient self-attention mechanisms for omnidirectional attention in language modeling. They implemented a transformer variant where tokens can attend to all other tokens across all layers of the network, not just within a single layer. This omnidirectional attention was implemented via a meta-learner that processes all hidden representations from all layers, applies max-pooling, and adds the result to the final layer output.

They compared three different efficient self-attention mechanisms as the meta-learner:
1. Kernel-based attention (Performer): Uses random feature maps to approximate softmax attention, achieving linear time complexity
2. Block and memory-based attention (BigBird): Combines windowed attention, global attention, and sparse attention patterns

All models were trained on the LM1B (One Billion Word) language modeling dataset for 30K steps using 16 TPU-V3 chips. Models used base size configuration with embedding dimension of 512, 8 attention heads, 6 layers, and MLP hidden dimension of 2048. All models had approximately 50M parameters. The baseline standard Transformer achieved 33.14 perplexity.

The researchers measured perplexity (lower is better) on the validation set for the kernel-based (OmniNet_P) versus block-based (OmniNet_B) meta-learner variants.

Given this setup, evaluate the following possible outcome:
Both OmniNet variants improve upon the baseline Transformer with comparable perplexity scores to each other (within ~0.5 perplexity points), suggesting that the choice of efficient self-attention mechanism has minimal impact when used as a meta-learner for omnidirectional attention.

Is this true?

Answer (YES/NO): NO